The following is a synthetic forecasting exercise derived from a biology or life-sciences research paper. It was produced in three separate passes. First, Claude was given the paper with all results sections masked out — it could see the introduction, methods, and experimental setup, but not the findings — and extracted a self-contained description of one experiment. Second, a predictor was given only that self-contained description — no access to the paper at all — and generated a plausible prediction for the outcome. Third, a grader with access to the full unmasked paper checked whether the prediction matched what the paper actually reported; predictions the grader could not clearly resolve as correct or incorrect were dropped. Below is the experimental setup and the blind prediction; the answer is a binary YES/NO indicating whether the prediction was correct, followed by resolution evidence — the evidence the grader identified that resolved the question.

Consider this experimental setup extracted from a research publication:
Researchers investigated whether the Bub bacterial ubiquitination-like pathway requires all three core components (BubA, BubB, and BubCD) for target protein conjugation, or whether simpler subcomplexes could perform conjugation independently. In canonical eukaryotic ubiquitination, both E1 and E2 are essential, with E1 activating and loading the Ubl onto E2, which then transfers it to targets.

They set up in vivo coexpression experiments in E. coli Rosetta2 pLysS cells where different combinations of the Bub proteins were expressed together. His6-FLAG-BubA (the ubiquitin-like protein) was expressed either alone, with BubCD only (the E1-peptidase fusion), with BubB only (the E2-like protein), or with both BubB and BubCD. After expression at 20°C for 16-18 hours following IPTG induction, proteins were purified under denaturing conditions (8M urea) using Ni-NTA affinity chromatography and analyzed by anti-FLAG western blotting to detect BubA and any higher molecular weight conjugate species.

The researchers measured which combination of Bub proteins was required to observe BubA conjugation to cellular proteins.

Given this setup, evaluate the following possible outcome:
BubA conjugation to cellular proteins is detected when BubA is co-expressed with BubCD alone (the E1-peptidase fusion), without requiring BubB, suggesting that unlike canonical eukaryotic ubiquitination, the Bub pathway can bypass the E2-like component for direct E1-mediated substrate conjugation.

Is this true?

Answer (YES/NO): NO